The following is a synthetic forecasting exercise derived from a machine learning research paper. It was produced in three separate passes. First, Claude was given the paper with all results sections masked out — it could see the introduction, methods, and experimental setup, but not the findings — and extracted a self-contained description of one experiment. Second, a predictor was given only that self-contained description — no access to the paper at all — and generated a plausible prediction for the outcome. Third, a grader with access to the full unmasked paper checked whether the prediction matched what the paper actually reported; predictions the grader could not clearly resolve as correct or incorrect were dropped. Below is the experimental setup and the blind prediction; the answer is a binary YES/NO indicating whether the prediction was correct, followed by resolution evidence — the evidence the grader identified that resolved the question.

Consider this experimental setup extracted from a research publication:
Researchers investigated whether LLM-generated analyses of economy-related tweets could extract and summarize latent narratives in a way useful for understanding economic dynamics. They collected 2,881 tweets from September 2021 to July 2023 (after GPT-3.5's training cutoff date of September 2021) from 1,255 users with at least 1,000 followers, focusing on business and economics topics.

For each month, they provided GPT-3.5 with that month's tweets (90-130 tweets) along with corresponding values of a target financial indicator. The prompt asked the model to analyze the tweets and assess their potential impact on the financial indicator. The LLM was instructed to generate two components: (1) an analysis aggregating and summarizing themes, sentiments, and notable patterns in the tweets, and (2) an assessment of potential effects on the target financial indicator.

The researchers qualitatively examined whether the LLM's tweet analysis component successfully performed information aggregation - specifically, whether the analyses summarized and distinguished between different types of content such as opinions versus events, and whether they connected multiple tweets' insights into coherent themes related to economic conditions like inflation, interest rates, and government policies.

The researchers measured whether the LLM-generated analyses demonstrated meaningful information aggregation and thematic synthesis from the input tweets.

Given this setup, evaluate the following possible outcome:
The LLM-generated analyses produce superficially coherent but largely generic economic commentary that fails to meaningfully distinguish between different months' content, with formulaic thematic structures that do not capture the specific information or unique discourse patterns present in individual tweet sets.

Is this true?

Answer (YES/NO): NO